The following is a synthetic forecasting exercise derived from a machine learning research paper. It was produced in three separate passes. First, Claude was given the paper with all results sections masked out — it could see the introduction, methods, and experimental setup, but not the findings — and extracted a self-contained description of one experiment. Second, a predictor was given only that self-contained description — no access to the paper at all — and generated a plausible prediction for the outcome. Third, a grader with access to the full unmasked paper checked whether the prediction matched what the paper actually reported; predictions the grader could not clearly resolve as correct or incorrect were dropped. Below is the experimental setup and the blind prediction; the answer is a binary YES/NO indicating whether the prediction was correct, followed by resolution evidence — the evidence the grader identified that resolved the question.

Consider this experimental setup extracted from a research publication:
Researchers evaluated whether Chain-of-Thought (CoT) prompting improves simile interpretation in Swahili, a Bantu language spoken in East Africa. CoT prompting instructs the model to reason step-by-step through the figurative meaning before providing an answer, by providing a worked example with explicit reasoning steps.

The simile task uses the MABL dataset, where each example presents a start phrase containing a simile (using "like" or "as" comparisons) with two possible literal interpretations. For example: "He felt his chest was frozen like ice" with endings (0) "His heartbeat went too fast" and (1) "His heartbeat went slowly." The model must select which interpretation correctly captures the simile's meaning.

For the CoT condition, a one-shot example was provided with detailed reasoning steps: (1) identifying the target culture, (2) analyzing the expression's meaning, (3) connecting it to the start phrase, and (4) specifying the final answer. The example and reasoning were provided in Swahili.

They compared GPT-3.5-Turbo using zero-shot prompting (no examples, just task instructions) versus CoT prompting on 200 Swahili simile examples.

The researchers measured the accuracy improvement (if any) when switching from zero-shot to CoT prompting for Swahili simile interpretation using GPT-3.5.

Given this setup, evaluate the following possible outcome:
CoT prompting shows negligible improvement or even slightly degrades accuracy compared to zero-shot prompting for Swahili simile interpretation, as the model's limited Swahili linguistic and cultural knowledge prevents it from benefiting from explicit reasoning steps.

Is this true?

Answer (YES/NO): NO